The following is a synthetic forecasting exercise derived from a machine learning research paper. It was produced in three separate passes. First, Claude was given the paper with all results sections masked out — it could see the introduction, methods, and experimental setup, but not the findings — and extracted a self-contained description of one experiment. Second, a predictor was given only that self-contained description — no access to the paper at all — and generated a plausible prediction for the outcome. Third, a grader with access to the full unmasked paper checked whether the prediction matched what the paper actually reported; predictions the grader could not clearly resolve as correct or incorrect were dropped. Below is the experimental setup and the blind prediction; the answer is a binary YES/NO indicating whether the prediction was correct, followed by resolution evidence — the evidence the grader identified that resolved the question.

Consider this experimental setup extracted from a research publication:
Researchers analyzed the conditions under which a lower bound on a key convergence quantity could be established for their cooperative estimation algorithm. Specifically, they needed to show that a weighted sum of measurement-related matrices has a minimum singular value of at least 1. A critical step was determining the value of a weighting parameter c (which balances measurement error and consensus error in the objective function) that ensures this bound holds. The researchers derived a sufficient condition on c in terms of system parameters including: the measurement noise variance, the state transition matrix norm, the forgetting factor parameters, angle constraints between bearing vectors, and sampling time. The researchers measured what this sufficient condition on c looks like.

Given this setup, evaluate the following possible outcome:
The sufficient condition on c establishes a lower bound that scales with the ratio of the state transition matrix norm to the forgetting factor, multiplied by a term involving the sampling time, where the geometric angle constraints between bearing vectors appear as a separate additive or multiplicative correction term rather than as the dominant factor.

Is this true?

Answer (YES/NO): NO